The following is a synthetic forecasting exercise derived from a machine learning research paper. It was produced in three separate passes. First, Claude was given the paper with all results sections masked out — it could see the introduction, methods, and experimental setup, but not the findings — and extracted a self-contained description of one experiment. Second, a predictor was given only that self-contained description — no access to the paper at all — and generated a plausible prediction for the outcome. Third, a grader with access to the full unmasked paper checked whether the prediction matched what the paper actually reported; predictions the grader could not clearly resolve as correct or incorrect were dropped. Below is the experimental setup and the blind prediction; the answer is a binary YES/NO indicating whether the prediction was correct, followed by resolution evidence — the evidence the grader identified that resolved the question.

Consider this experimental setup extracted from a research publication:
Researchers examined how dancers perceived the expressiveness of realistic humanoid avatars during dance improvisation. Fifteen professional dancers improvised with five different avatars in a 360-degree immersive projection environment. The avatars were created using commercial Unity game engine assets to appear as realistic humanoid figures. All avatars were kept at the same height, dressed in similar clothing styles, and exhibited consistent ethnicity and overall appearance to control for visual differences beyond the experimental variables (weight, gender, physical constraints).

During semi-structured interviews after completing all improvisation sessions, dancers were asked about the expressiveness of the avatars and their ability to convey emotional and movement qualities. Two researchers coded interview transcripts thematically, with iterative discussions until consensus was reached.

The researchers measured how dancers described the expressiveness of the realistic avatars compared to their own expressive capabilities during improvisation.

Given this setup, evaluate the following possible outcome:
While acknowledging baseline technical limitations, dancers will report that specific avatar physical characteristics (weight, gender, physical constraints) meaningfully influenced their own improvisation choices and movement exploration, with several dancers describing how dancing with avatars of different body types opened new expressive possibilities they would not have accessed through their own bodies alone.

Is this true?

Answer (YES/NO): YES